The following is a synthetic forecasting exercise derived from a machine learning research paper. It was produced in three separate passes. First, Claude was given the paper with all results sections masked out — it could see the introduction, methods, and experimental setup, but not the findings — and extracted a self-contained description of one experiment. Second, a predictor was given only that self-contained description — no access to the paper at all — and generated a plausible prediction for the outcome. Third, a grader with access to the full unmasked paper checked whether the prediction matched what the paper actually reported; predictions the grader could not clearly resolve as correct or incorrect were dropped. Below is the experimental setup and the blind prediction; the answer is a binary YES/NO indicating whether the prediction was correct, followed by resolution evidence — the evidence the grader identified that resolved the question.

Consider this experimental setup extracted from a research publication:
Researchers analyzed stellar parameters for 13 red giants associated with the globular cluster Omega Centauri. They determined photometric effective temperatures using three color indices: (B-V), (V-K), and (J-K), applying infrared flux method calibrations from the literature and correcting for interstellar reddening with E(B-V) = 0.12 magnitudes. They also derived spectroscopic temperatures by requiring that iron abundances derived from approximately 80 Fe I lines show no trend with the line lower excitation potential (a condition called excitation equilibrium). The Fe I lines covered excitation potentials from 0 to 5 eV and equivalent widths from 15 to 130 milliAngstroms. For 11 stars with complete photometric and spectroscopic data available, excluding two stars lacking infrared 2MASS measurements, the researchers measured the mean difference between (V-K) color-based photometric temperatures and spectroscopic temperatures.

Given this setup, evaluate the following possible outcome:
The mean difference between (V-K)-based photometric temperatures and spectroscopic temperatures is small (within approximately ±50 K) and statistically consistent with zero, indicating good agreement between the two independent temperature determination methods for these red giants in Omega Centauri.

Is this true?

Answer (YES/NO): YES